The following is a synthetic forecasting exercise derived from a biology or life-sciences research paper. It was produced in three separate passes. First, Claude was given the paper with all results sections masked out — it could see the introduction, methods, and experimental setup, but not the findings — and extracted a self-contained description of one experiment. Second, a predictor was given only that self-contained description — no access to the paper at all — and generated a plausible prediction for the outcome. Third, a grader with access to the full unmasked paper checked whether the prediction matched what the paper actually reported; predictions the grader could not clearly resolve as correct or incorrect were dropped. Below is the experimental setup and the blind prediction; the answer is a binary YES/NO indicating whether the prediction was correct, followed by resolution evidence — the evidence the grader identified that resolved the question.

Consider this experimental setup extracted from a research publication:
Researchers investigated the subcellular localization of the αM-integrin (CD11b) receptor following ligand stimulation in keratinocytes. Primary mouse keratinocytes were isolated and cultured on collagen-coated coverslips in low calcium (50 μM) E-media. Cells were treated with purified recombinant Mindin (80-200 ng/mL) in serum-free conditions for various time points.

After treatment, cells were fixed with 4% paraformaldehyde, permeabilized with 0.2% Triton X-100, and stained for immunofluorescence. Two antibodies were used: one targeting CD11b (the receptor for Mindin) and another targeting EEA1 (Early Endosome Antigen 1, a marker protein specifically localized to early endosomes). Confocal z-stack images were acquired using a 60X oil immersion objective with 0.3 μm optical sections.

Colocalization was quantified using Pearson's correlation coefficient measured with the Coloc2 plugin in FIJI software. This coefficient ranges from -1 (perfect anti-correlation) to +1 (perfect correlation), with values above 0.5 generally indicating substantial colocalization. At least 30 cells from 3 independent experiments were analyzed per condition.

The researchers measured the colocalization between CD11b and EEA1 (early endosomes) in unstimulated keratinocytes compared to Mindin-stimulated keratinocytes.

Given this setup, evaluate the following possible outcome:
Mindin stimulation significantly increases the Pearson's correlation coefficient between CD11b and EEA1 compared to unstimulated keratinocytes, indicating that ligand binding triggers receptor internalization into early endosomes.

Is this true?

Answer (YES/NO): YES